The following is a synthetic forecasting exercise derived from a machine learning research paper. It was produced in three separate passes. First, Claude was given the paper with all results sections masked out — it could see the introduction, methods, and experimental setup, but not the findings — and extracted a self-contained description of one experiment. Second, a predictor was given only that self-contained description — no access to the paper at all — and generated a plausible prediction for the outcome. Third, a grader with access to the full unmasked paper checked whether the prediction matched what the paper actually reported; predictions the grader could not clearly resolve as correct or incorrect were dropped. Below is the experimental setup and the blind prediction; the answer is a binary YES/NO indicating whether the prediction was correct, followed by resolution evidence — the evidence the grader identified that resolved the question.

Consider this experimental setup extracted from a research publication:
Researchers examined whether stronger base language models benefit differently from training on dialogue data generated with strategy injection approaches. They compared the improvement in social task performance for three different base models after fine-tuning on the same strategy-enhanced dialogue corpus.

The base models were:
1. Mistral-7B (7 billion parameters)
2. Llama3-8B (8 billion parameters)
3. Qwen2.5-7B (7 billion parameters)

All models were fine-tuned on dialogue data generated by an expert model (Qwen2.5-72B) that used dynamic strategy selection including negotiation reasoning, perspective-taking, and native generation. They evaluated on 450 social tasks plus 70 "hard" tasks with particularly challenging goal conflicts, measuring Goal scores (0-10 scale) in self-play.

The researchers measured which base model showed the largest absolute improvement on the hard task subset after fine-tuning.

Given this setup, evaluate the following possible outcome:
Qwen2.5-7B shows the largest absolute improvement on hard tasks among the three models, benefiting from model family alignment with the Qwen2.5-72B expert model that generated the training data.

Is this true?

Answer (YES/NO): NO